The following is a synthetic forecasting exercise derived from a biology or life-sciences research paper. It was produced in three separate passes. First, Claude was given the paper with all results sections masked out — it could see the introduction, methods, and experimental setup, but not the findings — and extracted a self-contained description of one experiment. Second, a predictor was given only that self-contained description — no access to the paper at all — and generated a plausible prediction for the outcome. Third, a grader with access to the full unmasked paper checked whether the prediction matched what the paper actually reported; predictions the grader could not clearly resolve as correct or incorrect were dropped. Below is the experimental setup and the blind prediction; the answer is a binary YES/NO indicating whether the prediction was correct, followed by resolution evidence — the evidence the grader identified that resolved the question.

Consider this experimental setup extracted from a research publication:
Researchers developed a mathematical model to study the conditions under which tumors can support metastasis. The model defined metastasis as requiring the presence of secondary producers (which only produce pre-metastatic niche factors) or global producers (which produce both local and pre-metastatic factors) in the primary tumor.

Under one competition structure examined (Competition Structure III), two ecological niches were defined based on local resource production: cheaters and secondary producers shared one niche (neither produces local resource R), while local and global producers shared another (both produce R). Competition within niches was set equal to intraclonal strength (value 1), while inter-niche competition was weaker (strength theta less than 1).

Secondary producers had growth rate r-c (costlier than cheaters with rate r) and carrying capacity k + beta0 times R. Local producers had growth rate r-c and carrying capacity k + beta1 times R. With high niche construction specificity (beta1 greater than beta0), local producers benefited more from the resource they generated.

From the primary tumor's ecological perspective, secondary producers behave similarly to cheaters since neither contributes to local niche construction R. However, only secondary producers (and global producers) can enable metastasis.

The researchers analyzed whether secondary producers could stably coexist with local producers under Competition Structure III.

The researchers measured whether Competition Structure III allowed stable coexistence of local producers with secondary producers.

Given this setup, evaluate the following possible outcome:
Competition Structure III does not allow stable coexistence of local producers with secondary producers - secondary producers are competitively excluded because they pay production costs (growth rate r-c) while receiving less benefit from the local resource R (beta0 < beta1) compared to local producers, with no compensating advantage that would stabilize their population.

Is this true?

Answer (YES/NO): YES